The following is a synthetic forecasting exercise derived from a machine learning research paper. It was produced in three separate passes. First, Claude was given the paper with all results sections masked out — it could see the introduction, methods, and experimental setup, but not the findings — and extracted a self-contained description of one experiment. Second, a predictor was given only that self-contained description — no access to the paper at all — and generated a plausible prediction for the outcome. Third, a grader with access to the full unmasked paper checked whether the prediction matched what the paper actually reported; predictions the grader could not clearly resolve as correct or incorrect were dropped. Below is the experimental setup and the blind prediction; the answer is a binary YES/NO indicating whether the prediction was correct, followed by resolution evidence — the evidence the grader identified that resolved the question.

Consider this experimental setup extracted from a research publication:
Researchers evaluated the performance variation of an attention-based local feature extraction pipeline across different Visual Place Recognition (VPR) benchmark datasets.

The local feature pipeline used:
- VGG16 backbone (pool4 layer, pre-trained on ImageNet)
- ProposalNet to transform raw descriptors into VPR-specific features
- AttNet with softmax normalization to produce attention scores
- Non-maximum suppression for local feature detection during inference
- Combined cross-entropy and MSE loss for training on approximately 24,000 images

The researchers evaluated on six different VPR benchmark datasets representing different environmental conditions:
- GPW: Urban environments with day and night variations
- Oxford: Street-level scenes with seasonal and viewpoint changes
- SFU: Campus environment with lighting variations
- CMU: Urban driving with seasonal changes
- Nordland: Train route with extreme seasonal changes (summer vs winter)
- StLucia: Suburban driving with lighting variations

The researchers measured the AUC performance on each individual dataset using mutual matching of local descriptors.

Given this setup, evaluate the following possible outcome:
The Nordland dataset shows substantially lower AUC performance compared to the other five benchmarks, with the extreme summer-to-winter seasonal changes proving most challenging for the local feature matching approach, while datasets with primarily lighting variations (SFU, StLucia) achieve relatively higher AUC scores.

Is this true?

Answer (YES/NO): NO